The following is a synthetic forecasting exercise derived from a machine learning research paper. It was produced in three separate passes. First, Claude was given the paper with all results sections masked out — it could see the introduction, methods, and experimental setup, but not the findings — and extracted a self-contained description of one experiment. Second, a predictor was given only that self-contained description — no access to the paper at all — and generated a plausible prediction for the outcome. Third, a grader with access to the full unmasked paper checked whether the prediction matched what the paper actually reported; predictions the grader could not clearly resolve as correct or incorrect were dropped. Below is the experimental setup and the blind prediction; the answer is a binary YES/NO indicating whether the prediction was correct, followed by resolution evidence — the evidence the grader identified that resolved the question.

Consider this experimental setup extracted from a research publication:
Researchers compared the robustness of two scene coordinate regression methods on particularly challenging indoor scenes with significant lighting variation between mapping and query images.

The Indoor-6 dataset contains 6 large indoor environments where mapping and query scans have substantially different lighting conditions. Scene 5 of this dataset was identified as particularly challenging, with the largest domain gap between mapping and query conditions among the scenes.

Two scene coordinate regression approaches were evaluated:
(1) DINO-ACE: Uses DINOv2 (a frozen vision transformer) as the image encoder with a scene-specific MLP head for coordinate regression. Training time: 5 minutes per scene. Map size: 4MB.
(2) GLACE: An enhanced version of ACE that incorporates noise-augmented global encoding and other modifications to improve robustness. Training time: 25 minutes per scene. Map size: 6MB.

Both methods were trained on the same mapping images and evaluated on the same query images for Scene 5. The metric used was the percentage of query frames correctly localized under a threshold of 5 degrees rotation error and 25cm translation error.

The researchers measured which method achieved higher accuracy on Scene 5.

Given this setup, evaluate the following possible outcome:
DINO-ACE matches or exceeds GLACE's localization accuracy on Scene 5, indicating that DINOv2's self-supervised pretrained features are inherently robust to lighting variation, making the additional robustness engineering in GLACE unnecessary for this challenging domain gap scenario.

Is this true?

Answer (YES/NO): YES